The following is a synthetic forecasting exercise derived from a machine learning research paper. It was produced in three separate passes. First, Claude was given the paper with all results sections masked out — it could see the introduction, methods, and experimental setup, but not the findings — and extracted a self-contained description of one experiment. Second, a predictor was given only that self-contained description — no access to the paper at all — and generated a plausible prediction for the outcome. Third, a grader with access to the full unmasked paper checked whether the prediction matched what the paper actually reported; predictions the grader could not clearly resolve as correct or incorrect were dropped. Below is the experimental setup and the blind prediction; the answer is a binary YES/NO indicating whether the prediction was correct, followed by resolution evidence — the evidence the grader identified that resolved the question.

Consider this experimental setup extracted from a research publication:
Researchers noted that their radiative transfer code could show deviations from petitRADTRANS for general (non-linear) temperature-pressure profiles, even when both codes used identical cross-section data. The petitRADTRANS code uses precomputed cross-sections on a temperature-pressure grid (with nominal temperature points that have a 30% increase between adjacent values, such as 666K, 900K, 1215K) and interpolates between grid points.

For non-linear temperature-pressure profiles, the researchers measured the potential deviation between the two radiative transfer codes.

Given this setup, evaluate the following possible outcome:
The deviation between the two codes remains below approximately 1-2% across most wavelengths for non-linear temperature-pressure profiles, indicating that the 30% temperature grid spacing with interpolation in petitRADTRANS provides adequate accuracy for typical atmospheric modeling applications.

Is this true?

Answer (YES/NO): NO